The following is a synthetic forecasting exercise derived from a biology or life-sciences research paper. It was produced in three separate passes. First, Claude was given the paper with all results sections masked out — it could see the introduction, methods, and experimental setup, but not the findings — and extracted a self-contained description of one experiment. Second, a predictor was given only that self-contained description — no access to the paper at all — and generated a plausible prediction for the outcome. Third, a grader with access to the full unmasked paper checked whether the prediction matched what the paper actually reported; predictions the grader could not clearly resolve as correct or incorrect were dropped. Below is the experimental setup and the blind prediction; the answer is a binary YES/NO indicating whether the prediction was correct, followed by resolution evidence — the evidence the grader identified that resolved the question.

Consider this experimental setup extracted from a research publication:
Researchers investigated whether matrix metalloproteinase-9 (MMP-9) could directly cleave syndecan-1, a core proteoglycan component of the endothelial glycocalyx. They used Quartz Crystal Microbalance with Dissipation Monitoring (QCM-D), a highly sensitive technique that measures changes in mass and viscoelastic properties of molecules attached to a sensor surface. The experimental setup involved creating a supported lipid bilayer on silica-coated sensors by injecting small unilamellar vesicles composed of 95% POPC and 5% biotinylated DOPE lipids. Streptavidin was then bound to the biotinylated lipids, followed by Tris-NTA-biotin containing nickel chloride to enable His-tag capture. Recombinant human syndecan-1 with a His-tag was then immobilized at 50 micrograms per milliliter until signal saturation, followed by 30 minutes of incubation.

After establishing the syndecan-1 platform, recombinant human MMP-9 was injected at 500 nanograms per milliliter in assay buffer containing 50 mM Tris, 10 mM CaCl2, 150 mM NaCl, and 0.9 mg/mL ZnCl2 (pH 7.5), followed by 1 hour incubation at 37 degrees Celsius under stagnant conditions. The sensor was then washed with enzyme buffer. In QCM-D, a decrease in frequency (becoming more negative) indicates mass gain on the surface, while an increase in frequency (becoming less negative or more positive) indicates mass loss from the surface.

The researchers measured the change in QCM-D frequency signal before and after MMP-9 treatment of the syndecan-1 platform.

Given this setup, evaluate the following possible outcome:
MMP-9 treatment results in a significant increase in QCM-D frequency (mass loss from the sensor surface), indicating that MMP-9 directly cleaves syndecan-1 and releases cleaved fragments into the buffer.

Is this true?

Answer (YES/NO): YES